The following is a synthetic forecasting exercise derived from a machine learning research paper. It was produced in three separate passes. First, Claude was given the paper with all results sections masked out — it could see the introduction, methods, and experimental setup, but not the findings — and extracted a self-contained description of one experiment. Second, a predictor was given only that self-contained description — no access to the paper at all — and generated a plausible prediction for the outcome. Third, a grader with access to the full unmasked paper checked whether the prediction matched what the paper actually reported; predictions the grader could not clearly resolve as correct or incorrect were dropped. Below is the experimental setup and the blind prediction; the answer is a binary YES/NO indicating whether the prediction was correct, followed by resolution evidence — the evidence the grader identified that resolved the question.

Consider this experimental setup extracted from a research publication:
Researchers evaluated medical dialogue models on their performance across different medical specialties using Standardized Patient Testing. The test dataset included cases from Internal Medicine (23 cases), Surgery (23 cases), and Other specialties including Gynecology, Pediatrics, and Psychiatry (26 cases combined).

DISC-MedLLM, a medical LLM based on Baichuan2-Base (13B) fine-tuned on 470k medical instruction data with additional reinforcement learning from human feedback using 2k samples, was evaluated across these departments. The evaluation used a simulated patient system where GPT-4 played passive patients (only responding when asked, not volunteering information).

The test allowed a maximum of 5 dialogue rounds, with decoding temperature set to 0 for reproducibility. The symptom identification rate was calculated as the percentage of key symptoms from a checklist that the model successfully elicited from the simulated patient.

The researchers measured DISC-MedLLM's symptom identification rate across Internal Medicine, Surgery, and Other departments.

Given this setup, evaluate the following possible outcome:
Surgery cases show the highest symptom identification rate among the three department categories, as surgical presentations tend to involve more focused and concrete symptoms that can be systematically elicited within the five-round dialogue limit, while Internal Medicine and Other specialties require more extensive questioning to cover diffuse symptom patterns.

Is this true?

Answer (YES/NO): YES